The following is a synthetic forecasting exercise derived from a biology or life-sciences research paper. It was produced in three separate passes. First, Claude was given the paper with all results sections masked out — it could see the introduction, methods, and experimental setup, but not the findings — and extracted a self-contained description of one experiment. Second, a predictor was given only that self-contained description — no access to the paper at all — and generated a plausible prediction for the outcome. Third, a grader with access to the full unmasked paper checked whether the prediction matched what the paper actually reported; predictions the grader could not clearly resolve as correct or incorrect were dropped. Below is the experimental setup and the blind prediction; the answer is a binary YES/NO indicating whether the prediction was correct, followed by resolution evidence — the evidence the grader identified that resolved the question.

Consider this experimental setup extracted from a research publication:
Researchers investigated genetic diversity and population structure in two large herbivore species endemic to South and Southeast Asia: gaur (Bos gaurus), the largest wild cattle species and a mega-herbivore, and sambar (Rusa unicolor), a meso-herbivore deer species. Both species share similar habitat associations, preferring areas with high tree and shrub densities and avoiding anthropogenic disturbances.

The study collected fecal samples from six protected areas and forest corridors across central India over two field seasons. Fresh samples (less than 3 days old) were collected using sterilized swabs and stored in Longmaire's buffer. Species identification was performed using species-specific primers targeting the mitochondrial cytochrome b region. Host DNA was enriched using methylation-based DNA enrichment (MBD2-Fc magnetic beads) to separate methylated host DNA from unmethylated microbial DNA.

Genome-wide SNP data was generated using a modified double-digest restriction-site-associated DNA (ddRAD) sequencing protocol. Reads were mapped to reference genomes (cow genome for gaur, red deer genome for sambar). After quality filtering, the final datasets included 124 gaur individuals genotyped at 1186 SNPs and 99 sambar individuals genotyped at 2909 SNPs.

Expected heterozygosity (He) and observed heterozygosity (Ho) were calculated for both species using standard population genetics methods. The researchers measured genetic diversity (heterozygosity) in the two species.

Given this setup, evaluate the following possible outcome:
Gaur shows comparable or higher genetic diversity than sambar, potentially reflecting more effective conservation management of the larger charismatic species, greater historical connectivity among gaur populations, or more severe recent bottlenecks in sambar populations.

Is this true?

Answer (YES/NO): NO